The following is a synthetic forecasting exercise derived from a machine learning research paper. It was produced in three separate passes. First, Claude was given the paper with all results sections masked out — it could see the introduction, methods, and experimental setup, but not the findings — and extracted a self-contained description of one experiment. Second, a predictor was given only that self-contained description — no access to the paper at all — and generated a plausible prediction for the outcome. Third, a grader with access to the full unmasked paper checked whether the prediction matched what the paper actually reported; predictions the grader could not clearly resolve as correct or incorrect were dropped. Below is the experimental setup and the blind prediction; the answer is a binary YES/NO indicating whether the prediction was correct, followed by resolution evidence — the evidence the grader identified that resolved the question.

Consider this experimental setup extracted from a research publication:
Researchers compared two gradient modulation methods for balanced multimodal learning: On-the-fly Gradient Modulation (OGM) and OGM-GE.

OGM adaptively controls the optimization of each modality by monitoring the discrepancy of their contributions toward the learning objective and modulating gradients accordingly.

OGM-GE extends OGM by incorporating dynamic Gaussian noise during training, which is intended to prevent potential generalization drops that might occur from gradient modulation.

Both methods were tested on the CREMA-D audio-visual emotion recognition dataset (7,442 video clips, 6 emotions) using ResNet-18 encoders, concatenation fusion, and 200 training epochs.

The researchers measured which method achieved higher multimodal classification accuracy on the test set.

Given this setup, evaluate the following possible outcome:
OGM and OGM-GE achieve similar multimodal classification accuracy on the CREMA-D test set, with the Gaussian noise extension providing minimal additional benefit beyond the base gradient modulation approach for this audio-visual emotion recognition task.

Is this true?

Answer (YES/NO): NO